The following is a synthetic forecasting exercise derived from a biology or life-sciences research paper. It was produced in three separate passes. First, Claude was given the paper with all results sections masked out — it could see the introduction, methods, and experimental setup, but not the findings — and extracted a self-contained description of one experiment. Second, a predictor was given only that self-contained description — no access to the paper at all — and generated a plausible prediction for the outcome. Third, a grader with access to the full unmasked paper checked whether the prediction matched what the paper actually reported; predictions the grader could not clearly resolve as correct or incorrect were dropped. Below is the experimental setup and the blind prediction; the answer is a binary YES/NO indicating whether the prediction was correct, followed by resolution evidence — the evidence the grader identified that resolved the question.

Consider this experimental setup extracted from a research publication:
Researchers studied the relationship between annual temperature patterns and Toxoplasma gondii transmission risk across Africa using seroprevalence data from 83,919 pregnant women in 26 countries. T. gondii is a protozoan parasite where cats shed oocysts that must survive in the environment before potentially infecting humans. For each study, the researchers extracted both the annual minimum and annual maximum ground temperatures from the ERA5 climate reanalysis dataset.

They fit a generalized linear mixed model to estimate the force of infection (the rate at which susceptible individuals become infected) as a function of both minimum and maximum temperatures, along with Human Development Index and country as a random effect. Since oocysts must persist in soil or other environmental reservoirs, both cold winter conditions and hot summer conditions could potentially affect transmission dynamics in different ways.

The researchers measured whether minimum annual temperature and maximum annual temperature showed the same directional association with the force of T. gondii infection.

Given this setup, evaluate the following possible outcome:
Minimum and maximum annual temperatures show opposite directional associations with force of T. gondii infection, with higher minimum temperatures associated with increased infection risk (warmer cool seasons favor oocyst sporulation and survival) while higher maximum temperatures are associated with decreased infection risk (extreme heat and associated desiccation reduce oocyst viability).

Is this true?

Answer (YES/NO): YES